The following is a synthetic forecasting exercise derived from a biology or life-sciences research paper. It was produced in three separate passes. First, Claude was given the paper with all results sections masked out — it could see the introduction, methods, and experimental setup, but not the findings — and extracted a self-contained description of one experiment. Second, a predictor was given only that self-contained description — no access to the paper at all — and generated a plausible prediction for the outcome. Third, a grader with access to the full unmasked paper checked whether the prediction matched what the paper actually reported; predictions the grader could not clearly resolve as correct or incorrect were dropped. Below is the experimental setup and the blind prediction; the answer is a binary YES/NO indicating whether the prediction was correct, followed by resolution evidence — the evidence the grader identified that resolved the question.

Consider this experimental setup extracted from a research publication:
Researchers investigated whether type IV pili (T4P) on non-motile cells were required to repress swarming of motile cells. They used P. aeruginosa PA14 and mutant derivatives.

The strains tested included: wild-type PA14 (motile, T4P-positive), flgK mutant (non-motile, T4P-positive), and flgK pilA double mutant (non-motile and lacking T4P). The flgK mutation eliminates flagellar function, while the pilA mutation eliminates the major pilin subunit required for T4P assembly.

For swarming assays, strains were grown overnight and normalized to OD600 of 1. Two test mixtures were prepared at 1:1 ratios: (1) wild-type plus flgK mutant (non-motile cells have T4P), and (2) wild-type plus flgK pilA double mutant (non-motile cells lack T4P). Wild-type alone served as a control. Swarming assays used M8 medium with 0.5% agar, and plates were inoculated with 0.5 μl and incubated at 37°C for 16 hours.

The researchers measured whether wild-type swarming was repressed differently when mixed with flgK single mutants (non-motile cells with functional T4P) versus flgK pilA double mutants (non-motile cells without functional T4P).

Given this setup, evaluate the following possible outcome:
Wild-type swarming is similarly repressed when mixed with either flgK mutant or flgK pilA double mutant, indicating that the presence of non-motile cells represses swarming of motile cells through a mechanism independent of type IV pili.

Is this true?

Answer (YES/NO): NO